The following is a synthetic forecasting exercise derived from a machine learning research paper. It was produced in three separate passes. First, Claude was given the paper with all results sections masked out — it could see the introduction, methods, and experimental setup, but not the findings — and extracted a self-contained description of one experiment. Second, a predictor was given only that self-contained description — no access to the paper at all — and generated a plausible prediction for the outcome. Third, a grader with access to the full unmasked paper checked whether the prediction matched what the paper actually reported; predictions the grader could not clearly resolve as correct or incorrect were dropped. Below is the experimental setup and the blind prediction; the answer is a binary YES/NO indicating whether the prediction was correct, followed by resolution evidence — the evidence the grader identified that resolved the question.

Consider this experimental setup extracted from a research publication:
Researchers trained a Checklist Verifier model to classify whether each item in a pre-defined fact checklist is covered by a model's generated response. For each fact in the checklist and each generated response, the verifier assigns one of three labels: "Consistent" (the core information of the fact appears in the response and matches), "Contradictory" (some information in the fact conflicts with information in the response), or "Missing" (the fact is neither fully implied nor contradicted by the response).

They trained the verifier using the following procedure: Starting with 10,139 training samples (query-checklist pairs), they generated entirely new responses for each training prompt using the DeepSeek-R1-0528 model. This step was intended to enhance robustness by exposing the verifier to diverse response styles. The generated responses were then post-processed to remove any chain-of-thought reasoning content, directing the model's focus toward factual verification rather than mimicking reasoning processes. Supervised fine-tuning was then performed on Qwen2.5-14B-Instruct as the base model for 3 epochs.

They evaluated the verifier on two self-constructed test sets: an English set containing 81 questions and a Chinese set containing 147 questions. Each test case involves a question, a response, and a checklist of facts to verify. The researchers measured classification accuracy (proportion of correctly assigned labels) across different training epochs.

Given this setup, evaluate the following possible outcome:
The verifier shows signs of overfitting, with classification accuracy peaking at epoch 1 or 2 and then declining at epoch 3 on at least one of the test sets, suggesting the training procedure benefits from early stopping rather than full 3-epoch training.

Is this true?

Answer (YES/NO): YES